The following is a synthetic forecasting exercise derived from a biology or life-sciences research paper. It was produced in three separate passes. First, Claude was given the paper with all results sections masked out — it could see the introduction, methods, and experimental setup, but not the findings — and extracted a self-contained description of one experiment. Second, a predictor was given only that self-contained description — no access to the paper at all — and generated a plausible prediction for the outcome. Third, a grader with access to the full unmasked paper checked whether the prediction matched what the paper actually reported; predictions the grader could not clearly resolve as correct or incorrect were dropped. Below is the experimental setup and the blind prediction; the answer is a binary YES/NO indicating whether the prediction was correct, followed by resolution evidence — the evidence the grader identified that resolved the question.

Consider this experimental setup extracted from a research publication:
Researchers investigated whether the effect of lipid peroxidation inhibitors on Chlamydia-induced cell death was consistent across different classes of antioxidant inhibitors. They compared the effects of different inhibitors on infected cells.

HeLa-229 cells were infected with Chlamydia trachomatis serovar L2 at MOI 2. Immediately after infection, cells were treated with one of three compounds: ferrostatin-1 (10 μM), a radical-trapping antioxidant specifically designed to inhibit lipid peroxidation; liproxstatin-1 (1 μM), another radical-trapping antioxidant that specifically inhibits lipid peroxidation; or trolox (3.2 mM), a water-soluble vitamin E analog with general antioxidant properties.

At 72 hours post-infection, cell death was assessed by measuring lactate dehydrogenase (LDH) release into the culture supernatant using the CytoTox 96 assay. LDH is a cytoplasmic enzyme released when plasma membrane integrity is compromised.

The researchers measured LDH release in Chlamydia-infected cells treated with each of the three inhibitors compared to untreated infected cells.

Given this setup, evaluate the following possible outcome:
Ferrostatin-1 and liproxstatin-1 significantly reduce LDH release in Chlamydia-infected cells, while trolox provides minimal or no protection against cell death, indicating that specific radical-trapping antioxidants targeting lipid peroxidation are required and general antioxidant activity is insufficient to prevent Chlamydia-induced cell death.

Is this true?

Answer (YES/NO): NO